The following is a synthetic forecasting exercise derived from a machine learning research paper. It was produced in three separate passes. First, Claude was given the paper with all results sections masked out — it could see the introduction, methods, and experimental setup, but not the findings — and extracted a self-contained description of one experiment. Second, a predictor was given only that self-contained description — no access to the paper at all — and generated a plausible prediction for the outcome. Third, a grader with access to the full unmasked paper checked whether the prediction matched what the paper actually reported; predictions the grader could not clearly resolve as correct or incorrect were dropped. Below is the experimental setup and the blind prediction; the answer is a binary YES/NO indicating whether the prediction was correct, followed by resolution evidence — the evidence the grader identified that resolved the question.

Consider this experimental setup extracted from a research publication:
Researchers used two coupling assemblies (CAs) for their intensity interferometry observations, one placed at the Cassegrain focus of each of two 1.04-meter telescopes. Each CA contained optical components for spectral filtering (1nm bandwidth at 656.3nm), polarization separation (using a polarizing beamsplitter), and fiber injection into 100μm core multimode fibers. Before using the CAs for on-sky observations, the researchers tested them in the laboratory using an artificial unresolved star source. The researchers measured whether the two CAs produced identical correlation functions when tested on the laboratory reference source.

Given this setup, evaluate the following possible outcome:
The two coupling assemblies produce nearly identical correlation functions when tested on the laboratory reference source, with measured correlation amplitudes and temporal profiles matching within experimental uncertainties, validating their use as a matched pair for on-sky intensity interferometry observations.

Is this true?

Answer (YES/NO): YES